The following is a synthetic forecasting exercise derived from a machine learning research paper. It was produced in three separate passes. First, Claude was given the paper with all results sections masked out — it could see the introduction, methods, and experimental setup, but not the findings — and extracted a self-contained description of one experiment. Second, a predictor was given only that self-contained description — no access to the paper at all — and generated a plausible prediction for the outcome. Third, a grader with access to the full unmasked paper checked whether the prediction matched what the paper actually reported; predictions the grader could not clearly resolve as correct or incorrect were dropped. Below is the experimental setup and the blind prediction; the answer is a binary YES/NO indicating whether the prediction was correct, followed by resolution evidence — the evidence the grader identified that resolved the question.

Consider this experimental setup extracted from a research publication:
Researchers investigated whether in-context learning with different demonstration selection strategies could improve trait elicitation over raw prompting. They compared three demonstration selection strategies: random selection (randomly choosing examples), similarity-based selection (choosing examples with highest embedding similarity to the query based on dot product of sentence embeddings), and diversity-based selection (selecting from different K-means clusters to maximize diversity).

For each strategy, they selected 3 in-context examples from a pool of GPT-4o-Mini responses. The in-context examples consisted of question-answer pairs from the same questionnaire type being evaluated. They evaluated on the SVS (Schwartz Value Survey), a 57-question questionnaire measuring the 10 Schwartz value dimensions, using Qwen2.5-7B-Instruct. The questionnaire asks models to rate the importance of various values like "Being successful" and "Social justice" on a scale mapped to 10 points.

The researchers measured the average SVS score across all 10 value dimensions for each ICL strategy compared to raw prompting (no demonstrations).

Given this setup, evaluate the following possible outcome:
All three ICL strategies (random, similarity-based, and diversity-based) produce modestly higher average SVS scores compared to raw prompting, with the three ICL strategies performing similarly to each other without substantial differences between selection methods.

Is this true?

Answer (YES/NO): NO